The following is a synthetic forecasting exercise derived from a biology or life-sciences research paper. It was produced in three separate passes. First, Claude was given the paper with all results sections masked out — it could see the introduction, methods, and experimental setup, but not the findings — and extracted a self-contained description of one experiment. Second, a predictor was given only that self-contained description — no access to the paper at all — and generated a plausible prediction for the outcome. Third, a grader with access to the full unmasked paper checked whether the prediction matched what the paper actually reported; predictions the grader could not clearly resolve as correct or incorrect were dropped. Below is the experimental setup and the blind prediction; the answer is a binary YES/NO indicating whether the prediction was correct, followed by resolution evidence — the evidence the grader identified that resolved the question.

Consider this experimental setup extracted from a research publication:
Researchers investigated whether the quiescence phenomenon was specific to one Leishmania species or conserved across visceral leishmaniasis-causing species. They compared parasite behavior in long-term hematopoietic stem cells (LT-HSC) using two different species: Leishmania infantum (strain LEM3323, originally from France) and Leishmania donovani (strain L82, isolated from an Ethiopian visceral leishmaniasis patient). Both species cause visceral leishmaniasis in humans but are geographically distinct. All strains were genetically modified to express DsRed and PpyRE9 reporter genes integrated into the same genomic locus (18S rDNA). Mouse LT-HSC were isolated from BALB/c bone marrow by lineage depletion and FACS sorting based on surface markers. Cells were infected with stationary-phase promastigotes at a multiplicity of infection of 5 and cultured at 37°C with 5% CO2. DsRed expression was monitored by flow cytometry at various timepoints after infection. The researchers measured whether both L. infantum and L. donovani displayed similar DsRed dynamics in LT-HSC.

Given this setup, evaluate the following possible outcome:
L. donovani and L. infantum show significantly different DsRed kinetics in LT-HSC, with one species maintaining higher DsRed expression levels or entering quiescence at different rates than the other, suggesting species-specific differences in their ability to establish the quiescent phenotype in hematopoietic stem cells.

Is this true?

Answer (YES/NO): NO